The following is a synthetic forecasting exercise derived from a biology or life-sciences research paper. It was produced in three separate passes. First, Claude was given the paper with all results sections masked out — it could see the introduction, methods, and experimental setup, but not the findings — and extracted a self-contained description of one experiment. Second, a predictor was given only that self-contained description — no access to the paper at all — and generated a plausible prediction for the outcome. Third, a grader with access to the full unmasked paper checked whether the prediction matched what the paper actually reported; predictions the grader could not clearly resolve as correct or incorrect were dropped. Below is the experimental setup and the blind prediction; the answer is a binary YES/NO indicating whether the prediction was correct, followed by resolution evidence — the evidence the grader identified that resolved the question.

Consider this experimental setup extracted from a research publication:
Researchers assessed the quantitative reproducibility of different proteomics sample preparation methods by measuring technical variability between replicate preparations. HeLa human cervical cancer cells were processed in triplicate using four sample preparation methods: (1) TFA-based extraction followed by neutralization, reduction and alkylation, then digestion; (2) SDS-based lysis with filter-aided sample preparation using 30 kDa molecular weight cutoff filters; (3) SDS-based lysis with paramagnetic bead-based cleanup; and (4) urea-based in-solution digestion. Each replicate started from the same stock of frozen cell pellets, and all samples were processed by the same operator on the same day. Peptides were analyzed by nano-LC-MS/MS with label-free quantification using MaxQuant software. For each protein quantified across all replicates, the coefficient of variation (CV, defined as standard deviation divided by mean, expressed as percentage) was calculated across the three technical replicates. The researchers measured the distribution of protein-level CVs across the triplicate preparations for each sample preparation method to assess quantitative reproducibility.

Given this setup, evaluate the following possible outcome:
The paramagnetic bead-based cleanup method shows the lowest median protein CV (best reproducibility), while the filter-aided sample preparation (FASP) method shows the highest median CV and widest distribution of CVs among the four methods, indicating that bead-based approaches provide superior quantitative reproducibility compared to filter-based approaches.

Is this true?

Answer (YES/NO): NO